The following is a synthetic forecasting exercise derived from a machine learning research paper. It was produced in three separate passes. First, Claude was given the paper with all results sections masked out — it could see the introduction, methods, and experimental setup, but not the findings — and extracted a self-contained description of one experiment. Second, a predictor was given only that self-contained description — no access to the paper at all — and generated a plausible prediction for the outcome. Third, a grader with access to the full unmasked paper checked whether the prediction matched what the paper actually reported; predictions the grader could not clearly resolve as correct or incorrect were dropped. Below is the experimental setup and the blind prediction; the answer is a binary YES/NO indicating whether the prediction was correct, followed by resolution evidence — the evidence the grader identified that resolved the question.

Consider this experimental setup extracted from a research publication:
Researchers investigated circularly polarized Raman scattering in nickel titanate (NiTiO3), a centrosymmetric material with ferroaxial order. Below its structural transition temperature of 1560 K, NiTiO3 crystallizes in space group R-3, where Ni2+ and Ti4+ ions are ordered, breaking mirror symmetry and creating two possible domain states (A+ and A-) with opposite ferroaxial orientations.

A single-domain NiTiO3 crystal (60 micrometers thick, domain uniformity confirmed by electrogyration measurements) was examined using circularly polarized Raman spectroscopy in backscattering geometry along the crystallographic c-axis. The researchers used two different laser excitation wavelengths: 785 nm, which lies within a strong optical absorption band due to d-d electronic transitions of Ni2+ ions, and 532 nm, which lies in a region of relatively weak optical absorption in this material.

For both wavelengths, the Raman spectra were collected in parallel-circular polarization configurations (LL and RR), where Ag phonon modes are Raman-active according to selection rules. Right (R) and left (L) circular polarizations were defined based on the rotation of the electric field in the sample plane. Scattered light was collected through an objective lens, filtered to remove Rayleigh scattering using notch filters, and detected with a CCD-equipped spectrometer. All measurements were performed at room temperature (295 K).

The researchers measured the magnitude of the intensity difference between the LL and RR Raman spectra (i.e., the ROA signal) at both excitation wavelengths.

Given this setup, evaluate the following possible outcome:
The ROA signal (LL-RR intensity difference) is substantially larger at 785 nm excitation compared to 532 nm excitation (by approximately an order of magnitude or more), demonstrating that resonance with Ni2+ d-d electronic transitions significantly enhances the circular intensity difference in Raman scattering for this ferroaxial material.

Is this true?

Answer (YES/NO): NO